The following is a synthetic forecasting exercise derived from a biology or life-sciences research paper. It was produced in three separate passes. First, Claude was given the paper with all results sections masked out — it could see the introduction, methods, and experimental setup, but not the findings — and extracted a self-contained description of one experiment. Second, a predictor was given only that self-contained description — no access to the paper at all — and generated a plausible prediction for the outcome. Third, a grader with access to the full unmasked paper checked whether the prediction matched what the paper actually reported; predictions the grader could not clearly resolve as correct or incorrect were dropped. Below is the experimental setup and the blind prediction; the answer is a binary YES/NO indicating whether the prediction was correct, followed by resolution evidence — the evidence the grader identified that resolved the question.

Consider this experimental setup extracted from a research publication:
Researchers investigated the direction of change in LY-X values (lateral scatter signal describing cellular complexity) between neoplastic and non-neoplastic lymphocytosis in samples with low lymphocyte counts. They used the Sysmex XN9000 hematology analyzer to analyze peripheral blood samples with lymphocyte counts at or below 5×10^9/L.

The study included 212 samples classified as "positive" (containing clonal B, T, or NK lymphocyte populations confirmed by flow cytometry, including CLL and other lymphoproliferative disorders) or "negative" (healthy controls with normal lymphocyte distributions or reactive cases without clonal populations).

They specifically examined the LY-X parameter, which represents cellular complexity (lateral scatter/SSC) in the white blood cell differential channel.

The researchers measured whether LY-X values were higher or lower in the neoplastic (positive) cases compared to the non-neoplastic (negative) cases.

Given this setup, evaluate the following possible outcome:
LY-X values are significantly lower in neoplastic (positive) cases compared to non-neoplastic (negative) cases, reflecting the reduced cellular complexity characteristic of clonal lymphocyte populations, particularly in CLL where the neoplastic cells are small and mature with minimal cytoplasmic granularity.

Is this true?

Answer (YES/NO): NO